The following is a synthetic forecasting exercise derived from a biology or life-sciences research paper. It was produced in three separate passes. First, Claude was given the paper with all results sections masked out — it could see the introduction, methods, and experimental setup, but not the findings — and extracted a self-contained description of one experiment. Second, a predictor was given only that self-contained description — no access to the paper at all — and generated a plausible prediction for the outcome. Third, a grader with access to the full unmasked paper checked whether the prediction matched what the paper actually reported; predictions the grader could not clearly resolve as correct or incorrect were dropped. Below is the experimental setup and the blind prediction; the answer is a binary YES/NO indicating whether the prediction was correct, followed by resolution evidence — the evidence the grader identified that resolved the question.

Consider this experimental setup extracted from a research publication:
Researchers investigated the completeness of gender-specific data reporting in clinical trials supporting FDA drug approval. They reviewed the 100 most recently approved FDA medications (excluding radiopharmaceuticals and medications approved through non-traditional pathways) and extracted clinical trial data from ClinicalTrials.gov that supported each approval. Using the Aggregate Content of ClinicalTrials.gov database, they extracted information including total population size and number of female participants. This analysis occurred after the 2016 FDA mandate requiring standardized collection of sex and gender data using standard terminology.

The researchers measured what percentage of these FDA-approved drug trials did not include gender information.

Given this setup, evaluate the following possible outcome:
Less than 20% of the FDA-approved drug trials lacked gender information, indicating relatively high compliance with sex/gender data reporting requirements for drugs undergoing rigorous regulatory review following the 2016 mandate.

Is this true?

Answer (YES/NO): NO